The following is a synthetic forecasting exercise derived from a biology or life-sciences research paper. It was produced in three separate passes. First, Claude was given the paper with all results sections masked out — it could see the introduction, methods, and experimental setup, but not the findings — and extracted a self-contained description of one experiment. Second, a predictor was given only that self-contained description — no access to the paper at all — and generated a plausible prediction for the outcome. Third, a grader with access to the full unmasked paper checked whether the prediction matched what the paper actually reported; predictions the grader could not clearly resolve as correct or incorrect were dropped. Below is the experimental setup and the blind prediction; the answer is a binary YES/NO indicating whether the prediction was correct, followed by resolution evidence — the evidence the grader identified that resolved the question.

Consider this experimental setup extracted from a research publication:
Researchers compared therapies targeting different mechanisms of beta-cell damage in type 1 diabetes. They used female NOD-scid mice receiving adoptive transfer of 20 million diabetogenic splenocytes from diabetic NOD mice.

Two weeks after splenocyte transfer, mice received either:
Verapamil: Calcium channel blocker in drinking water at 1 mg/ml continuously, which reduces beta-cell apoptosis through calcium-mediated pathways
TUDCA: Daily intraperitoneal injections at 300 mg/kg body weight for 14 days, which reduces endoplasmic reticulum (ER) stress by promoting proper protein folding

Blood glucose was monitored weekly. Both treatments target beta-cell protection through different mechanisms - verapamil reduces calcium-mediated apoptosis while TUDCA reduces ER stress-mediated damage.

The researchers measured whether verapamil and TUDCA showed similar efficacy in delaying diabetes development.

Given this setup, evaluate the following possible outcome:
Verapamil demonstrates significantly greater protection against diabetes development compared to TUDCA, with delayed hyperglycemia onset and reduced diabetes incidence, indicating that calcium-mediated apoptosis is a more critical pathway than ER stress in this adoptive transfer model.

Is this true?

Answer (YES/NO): YES